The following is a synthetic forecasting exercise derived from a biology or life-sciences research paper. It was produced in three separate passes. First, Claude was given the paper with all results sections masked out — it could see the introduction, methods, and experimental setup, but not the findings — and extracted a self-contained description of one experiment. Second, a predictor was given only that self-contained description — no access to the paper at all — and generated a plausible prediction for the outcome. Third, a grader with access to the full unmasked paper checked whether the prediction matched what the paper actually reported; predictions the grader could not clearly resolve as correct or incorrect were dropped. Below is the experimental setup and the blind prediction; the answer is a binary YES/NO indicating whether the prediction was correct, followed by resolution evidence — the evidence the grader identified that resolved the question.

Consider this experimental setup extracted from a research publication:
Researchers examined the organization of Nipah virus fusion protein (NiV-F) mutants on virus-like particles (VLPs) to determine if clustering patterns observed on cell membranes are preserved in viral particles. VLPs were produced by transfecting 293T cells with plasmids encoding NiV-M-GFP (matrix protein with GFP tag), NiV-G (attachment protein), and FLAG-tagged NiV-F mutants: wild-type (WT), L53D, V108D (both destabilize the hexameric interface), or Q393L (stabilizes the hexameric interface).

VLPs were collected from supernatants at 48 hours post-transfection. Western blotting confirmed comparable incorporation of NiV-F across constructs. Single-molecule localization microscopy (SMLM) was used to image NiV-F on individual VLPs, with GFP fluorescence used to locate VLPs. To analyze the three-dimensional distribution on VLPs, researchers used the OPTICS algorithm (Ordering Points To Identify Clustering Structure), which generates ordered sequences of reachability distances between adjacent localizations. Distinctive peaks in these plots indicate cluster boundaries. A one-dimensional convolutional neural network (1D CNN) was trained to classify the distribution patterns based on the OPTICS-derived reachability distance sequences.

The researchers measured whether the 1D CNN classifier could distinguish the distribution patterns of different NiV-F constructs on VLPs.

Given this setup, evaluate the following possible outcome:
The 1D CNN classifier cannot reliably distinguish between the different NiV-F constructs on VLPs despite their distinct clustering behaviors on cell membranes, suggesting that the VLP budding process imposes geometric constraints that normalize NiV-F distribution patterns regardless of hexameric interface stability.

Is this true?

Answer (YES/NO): NO